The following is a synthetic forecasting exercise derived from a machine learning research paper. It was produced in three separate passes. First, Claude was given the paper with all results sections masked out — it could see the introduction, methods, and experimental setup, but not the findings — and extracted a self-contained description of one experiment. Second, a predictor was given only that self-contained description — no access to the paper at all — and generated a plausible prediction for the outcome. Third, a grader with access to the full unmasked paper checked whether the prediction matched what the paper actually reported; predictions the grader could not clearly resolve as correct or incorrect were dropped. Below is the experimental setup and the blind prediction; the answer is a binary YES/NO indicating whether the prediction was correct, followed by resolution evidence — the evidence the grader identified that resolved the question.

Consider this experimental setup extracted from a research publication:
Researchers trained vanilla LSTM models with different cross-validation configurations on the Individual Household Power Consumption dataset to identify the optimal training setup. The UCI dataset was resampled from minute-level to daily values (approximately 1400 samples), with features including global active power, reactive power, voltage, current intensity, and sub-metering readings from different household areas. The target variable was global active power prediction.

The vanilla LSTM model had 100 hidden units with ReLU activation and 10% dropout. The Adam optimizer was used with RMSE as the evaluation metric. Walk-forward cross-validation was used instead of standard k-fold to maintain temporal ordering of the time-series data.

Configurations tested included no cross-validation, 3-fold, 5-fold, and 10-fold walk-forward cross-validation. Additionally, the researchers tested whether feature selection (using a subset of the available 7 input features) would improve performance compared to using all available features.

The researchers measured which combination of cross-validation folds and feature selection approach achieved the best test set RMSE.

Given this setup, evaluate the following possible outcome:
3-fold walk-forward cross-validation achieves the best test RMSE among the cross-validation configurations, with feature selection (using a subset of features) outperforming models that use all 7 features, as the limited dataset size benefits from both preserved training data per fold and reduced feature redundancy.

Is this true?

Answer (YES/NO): NO